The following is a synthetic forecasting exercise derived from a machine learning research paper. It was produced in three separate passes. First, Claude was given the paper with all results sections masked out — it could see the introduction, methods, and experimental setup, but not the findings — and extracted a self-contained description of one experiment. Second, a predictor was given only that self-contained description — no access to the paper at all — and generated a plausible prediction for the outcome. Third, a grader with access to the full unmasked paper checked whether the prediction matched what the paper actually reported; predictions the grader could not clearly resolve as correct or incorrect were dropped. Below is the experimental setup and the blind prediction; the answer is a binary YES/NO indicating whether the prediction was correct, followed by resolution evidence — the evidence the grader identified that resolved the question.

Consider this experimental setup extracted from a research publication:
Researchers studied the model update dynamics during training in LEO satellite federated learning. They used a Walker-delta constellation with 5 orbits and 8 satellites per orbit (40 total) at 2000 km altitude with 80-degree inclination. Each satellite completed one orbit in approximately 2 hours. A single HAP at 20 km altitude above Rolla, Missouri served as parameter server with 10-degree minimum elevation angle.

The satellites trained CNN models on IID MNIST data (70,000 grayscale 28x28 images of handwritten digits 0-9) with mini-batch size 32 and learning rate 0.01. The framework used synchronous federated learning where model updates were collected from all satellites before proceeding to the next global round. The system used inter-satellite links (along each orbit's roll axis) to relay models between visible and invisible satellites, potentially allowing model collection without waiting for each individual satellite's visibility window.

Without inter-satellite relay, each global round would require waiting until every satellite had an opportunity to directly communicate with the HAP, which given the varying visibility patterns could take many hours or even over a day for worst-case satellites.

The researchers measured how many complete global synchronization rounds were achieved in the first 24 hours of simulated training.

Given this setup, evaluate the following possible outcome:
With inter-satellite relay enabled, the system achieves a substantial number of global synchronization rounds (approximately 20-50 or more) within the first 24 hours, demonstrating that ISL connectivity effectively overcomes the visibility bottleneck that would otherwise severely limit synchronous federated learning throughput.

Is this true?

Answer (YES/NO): YES